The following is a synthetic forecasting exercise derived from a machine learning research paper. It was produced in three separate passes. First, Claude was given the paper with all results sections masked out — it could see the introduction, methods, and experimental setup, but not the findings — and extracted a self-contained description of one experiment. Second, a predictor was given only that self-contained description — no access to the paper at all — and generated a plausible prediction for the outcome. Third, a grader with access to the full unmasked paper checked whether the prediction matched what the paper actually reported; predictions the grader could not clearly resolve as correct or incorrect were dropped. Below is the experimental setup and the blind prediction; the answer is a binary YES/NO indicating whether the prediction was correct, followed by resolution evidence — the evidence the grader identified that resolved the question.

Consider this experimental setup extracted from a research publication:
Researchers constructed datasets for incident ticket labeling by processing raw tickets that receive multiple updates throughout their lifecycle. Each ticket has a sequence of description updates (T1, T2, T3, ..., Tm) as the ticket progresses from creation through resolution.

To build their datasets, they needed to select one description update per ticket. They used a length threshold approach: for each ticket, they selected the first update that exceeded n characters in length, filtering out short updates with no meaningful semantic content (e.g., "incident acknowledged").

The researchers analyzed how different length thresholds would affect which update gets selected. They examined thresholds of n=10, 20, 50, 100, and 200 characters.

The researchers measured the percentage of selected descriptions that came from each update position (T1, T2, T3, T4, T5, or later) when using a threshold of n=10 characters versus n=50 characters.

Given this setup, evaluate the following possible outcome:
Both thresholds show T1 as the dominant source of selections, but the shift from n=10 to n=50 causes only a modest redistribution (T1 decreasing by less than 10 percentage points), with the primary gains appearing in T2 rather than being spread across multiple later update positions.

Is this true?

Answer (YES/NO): NO